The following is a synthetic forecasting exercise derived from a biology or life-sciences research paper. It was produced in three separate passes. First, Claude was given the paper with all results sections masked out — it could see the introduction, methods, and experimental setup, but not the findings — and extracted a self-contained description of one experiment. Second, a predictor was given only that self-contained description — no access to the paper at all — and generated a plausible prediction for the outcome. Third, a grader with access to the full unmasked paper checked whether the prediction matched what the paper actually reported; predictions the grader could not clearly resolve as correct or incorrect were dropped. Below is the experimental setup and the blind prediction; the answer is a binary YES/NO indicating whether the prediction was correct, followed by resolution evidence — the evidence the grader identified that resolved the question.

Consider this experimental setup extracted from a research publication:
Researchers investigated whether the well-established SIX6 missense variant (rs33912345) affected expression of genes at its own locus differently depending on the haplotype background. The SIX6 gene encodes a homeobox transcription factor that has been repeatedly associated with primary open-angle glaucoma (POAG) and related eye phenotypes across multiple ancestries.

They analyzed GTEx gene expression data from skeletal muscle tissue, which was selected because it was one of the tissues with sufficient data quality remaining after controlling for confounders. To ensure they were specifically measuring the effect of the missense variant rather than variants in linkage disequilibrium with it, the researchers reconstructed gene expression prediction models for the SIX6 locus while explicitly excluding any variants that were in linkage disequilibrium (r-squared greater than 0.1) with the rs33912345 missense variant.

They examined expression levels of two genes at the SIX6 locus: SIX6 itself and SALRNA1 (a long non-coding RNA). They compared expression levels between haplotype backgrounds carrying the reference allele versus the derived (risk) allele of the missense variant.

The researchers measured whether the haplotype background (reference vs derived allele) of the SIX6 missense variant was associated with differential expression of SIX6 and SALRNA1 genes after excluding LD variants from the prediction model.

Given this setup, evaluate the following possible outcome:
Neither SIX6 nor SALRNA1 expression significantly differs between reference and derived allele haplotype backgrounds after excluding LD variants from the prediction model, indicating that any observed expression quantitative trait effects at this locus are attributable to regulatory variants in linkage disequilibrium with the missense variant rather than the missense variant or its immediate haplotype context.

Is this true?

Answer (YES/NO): NO